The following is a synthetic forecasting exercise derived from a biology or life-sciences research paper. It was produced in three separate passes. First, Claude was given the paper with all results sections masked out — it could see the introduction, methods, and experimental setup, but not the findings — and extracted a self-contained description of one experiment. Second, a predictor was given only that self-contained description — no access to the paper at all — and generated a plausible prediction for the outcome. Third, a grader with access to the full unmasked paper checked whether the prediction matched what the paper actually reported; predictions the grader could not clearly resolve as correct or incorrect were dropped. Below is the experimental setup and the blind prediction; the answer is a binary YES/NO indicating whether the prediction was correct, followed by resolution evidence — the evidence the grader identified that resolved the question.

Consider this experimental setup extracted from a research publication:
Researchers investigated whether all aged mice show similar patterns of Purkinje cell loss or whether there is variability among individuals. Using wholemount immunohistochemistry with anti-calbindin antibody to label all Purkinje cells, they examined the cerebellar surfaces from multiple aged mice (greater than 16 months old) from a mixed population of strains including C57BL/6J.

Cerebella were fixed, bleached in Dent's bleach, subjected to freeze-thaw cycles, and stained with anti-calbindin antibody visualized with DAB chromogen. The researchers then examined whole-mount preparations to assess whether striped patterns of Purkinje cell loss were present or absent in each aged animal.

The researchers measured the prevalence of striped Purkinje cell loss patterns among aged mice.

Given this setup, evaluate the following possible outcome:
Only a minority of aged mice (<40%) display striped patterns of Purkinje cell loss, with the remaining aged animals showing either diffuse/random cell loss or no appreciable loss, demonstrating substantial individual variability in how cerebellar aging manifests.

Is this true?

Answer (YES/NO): NO